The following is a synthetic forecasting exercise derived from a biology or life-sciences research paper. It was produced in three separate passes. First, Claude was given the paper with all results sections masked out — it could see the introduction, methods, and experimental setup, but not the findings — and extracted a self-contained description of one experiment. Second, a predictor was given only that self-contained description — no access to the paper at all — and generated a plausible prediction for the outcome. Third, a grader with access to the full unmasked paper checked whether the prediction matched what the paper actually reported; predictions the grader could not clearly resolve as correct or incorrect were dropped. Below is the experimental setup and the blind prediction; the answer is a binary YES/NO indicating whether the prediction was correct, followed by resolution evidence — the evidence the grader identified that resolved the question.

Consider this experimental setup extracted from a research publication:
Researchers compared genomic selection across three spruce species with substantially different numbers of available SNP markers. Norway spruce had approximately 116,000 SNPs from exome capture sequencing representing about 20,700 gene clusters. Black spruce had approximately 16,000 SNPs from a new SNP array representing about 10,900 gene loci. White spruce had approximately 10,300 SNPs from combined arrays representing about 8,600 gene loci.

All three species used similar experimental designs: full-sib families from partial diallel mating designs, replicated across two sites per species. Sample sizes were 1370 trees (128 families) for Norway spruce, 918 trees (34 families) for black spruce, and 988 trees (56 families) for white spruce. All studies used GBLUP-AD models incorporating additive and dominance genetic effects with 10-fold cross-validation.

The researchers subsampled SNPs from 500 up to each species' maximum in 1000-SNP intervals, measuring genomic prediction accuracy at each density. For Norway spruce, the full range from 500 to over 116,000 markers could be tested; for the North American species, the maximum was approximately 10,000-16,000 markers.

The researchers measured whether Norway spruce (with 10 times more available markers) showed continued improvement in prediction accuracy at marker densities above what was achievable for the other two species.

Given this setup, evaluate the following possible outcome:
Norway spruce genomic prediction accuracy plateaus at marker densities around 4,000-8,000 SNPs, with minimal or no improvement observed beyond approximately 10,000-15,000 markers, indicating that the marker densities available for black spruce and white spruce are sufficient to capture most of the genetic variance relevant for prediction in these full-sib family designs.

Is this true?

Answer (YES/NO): NO